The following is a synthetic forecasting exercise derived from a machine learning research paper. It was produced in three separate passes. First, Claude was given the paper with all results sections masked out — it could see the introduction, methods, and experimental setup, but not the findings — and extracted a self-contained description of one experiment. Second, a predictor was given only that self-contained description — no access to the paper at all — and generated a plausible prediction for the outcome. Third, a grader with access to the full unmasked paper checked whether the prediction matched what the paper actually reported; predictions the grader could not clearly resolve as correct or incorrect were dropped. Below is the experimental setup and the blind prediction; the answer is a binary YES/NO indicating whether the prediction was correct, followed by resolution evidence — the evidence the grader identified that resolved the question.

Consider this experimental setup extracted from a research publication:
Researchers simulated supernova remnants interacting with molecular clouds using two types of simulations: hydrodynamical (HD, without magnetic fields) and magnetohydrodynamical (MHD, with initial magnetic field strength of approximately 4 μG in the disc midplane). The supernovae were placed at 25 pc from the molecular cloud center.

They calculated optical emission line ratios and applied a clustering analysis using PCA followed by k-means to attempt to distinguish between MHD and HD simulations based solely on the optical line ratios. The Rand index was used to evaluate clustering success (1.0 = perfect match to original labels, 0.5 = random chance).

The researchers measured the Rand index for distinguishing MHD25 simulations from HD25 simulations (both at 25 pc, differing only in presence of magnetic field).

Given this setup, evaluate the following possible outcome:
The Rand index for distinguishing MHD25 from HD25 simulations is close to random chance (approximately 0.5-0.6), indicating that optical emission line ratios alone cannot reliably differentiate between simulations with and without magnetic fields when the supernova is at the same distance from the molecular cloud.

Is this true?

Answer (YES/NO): YES